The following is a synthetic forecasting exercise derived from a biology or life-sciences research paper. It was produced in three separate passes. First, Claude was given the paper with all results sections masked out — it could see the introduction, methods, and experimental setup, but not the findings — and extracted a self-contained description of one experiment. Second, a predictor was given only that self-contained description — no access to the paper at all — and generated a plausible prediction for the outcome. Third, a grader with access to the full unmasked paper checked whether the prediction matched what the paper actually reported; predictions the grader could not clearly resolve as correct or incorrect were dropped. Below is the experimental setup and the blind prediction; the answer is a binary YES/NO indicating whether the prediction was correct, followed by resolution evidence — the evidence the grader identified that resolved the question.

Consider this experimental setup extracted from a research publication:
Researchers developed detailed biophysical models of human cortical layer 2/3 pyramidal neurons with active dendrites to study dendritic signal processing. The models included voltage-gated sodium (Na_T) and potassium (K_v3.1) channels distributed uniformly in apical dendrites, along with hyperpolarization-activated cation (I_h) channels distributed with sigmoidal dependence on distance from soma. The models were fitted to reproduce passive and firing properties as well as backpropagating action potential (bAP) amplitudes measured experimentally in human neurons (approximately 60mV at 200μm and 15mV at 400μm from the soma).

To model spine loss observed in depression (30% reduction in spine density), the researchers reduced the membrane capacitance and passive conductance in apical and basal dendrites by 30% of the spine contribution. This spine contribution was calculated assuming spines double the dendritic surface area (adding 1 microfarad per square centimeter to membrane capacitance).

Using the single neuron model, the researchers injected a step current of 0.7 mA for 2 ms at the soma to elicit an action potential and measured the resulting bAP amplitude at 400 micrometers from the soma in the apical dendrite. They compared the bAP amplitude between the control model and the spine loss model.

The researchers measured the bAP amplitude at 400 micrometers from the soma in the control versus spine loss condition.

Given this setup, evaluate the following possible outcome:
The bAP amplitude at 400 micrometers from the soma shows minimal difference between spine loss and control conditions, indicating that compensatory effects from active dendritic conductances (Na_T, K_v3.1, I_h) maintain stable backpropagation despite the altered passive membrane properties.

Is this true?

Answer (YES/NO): NO